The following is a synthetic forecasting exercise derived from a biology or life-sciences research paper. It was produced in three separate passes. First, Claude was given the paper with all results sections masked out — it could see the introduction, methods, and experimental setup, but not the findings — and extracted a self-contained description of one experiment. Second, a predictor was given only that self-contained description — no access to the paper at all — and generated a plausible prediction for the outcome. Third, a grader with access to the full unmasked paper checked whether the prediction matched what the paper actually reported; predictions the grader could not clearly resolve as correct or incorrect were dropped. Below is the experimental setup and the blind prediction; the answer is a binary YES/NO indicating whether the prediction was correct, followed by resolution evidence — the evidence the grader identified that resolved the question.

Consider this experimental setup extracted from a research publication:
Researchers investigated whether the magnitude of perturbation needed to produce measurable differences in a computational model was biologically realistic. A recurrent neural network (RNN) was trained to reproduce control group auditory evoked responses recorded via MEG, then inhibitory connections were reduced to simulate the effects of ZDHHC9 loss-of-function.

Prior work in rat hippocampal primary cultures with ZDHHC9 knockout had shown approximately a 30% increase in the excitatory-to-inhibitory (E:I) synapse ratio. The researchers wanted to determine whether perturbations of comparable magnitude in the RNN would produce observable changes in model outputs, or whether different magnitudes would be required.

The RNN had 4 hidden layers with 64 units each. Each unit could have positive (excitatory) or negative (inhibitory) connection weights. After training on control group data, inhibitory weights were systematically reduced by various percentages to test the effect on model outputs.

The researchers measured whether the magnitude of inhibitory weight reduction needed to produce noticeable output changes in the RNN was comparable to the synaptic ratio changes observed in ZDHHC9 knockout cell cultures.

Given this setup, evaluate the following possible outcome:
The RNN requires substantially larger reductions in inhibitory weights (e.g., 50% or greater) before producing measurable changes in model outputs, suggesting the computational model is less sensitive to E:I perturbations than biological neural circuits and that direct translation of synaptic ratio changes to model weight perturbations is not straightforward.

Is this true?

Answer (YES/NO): NO